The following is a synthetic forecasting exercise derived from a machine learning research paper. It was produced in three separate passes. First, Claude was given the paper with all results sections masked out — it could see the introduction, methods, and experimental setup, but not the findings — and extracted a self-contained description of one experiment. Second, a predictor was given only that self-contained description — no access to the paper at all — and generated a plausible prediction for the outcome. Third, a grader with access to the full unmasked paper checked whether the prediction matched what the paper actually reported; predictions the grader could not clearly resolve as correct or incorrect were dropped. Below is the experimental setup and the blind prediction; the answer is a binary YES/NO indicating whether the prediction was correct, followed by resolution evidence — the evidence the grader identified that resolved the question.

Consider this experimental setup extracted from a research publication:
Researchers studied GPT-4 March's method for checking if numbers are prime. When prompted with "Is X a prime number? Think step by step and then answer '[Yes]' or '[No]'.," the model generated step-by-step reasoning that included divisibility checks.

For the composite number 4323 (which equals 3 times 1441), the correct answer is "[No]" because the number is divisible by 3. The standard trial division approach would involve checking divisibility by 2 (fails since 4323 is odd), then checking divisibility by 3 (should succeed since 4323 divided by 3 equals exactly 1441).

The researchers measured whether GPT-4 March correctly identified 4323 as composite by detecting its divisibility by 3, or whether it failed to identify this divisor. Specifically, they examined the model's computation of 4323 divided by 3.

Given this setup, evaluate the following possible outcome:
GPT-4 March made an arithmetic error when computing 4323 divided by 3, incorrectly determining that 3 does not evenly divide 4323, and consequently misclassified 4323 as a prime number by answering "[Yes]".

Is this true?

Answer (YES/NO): YES